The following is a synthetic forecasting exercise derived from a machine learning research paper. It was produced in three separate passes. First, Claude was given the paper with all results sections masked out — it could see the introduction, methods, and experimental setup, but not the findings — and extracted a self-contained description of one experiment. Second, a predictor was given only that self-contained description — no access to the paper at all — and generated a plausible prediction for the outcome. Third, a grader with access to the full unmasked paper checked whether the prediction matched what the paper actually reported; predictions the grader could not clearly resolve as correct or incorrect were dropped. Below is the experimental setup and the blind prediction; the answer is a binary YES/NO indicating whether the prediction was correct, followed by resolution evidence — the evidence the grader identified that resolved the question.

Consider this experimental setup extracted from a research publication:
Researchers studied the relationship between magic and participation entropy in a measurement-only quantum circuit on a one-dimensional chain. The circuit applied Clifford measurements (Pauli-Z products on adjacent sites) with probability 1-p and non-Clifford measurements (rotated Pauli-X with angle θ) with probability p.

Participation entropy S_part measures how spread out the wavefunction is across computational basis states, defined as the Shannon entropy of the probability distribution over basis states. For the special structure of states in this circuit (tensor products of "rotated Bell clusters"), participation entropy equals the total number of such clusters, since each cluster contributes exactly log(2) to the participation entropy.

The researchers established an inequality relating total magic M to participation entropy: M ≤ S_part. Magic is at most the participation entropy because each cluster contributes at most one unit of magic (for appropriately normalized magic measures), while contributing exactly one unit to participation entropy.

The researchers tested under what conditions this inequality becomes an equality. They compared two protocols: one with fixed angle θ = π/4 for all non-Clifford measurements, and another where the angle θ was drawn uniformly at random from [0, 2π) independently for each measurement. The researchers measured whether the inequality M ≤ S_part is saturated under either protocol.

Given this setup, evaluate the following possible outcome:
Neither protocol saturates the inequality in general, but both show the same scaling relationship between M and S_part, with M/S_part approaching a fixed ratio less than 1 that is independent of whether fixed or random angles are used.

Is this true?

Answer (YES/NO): NO